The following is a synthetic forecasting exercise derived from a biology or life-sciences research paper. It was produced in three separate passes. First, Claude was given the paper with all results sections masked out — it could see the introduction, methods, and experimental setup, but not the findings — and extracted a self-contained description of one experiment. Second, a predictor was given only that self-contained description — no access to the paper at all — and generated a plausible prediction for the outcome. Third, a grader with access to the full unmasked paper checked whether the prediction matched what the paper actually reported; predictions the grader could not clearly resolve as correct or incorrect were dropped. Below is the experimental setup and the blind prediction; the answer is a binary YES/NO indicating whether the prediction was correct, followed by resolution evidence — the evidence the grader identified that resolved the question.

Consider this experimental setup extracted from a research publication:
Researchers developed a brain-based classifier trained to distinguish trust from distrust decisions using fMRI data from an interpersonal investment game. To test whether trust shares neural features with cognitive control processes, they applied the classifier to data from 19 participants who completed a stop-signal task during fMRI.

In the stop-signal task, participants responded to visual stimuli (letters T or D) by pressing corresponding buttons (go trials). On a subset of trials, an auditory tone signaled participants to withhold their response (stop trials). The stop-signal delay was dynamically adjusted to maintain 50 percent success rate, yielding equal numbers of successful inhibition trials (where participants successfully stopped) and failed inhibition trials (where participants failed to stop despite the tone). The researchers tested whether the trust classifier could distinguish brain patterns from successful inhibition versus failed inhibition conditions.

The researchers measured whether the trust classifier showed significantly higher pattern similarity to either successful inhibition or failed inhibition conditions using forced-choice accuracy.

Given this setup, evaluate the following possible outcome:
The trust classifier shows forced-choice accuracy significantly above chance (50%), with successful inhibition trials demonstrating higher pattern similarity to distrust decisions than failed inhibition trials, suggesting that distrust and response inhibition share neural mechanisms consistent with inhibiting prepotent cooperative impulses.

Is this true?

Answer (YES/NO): NO